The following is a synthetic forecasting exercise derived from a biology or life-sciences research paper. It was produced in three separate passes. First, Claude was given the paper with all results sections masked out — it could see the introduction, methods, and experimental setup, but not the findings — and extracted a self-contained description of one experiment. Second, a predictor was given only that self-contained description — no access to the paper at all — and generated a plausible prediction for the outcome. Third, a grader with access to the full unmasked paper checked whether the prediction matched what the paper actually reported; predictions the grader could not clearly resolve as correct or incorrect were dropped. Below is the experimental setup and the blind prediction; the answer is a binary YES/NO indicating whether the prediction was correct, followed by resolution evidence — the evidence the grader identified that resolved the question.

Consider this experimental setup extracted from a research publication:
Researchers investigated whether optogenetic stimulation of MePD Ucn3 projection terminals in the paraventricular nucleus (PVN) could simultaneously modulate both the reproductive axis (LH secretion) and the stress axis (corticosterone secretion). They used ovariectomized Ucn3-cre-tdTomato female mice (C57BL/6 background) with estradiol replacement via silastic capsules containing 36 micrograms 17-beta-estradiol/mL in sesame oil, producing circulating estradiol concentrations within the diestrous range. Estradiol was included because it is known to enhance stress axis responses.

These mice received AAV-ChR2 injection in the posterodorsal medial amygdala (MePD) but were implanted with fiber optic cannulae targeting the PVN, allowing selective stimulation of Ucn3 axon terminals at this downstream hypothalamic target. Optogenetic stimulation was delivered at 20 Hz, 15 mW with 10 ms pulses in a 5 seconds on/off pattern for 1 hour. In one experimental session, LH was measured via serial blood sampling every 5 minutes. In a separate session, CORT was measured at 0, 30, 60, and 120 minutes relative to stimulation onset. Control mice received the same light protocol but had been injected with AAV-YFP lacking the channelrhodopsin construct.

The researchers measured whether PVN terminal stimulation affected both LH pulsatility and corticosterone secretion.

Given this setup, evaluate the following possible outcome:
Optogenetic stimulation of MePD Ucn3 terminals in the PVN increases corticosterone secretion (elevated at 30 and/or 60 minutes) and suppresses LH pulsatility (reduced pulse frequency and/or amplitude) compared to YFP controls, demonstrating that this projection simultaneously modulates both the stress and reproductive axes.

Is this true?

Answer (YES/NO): YES